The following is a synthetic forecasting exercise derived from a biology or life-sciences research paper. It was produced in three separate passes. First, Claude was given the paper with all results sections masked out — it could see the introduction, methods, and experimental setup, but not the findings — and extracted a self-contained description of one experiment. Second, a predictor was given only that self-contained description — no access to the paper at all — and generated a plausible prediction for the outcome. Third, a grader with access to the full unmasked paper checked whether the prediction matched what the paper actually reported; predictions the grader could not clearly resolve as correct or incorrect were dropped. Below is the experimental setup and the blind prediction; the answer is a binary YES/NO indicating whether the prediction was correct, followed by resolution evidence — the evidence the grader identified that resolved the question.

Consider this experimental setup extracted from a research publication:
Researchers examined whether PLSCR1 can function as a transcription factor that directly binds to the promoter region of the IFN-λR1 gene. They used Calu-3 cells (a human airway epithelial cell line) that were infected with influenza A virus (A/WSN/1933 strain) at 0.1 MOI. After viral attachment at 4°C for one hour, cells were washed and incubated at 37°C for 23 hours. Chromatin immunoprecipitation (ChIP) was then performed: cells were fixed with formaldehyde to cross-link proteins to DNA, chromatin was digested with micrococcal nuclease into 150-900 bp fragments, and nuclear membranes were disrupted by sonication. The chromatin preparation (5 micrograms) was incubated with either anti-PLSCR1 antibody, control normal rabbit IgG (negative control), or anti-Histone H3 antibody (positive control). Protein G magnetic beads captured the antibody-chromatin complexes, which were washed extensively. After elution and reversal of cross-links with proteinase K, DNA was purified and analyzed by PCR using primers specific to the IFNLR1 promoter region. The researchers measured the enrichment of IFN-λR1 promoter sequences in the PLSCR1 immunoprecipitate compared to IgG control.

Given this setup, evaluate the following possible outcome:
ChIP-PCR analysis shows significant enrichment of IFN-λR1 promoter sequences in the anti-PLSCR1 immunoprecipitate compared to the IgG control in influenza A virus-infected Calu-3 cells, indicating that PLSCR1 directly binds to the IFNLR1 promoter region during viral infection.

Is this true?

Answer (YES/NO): YES